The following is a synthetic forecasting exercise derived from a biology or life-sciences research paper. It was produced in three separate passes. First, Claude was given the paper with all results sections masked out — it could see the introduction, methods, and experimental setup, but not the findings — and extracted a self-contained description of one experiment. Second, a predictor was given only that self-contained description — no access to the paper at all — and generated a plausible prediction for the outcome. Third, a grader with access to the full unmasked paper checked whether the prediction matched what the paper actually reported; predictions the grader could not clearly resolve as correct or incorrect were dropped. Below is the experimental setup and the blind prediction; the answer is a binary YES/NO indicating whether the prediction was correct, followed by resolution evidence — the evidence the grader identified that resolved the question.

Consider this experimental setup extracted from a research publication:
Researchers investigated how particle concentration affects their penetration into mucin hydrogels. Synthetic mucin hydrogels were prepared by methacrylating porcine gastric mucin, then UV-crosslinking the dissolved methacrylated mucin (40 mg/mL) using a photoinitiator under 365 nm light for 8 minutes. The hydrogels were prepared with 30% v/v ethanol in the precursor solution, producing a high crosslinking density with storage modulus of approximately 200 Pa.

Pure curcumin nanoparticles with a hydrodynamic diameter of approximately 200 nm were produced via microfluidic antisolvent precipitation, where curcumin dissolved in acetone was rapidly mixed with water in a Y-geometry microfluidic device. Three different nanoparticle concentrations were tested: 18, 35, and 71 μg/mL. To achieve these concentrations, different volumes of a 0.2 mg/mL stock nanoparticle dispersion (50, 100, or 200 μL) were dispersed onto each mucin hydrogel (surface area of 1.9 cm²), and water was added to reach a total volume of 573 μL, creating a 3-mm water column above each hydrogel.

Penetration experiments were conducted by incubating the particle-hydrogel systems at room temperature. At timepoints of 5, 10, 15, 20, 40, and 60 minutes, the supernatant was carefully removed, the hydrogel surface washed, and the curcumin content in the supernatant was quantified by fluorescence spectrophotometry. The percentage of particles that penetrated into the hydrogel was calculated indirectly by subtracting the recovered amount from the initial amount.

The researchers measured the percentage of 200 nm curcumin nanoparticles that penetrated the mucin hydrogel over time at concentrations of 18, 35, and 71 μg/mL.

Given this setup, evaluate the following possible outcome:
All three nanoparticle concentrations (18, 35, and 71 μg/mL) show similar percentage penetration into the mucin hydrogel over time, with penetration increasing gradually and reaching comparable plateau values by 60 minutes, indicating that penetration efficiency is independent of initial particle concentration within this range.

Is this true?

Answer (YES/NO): NO